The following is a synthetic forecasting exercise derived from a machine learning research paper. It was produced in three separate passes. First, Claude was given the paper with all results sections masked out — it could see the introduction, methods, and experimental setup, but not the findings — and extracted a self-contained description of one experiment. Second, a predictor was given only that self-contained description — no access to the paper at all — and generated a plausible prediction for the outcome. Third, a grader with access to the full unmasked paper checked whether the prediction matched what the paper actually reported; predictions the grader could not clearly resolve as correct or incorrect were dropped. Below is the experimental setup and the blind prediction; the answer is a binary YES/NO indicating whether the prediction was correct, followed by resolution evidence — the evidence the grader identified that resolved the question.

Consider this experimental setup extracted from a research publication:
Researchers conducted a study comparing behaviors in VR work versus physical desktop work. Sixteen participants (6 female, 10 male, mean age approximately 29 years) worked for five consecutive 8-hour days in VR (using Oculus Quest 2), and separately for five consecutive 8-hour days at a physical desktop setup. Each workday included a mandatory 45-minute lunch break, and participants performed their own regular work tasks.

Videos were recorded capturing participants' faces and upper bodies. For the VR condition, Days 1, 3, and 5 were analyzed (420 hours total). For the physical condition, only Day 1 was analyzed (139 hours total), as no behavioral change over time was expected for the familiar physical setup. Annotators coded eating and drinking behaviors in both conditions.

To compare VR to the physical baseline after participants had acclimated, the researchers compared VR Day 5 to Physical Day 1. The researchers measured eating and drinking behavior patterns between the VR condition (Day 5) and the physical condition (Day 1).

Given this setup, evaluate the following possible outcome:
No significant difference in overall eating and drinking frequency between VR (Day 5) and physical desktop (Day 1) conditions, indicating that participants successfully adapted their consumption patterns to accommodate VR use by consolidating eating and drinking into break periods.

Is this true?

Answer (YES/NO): NO